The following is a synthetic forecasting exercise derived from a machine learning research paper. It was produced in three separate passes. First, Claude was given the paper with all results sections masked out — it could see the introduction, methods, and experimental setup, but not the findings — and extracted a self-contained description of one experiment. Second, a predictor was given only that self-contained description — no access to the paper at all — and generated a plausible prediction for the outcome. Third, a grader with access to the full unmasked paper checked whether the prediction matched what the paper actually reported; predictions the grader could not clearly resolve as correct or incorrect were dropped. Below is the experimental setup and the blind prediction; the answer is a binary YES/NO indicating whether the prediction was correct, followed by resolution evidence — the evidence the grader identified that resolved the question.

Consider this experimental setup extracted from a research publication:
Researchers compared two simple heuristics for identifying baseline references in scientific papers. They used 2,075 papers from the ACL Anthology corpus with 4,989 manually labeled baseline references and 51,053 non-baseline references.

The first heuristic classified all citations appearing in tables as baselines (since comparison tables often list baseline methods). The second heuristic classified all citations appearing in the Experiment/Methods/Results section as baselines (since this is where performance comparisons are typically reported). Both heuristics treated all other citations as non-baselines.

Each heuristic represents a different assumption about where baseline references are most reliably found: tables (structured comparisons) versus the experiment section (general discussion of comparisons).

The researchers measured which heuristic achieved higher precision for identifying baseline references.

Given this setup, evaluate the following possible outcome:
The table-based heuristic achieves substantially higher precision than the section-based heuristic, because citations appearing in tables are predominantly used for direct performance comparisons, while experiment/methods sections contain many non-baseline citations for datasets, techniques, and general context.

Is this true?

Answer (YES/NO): YES